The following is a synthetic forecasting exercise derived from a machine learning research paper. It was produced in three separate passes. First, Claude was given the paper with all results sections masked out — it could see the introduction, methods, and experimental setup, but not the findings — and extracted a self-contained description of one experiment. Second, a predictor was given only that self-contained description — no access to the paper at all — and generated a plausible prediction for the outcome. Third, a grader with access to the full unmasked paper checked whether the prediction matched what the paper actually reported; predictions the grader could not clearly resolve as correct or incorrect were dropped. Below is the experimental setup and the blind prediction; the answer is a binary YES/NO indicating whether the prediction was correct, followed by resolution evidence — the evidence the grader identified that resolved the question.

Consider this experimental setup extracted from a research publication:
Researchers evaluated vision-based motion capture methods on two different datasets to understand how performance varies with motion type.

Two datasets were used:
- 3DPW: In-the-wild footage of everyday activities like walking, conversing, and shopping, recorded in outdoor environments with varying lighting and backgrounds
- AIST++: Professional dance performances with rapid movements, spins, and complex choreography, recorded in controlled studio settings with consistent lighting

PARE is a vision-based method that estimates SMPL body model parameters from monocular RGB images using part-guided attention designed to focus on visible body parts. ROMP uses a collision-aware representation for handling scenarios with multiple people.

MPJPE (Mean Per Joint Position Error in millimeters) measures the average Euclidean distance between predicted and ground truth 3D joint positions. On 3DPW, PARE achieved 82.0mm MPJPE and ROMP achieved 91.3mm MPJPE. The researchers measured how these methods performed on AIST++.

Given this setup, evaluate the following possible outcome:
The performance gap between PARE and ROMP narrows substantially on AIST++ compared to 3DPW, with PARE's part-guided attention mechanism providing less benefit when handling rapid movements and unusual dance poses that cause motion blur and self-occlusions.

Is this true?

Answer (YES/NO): YES